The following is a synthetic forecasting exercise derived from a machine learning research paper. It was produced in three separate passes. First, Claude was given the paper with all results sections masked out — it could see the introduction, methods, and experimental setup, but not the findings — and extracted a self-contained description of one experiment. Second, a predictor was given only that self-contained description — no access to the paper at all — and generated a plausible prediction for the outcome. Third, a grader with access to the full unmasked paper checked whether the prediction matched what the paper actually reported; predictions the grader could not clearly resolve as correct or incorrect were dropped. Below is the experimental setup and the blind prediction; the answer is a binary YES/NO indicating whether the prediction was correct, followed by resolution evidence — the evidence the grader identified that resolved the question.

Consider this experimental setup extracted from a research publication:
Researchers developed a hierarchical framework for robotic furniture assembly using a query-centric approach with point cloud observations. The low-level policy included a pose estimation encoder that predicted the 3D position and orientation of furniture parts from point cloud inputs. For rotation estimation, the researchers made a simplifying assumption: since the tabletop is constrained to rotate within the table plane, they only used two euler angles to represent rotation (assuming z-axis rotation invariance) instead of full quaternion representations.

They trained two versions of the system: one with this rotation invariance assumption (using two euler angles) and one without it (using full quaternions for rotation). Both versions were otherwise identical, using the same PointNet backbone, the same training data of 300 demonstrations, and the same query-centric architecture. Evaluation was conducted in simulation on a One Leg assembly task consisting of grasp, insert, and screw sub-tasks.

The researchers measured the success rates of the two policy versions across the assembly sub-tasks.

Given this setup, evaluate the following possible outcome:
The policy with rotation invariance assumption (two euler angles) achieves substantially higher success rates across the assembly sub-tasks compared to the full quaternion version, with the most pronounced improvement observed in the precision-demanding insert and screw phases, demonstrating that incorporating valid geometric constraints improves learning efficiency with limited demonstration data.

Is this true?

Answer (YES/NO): NO